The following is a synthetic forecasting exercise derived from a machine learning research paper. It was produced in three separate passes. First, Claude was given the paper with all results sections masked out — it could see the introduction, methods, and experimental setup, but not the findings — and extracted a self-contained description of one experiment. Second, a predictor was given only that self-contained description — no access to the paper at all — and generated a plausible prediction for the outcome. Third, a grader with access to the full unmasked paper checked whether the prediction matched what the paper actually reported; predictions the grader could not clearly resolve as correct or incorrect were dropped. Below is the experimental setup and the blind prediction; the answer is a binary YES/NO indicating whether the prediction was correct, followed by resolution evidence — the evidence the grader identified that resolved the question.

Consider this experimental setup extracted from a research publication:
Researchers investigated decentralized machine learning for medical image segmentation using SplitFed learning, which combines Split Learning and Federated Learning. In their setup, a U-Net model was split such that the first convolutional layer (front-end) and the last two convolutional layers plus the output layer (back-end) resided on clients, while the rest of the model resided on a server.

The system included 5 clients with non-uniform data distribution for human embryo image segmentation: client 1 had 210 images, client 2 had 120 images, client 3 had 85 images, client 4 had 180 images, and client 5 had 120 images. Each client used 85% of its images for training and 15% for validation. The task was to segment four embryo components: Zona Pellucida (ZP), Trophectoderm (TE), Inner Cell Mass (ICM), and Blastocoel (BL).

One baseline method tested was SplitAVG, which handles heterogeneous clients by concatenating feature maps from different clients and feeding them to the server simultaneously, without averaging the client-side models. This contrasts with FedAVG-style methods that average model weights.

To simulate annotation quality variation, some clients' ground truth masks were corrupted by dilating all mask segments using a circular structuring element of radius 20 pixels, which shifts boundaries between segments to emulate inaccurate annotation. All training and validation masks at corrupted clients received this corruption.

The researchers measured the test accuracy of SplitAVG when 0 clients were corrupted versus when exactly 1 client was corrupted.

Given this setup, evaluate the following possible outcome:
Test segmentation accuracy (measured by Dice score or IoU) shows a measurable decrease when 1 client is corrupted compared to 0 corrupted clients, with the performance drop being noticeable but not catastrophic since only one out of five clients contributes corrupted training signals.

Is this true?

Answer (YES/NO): NO